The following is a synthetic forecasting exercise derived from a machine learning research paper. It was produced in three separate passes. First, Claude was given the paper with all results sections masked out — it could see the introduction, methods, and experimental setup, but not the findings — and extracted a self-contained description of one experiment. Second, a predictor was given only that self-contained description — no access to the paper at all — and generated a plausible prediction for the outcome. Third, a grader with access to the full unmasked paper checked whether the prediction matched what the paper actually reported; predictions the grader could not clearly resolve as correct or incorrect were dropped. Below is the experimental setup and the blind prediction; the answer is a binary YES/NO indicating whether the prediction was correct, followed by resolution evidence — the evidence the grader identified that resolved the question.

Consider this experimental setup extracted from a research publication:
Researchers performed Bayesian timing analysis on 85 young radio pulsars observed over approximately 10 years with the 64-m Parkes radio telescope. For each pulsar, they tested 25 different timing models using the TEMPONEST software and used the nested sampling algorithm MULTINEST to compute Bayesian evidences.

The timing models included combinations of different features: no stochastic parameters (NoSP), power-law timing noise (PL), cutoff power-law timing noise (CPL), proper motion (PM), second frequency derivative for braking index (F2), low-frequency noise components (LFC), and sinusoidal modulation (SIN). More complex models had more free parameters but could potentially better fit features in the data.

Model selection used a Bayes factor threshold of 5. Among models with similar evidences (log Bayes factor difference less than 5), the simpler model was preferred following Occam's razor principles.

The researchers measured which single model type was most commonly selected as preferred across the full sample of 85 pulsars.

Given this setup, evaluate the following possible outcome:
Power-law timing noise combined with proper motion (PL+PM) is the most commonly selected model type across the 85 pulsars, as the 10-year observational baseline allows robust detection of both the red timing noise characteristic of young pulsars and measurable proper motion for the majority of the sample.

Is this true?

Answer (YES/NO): NO